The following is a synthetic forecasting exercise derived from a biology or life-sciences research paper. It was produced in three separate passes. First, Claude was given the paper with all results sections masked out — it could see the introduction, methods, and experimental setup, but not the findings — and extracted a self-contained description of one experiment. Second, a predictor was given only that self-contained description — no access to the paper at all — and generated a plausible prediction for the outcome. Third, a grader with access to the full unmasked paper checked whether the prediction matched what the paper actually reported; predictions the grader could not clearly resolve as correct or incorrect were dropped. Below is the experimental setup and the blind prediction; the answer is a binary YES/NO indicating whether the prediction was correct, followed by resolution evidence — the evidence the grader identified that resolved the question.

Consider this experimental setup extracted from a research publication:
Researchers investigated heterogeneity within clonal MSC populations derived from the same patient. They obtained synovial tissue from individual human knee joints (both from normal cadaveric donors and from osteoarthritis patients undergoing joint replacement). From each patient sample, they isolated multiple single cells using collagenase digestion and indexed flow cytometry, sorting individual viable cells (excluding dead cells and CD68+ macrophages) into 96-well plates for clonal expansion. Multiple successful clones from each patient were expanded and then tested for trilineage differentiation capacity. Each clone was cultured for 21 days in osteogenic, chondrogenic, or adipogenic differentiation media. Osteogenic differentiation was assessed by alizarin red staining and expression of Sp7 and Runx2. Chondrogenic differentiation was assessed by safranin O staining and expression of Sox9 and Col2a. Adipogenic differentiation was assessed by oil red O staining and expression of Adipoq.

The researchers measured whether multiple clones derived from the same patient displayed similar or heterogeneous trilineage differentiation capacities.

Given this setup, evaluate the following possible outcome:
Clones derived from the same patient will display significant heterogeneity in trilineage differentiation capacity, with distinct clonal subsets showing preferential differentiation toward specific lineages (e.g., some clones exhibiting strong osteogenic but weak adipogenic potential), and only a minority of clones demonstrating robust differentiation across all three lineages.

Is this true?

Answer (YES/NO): YES